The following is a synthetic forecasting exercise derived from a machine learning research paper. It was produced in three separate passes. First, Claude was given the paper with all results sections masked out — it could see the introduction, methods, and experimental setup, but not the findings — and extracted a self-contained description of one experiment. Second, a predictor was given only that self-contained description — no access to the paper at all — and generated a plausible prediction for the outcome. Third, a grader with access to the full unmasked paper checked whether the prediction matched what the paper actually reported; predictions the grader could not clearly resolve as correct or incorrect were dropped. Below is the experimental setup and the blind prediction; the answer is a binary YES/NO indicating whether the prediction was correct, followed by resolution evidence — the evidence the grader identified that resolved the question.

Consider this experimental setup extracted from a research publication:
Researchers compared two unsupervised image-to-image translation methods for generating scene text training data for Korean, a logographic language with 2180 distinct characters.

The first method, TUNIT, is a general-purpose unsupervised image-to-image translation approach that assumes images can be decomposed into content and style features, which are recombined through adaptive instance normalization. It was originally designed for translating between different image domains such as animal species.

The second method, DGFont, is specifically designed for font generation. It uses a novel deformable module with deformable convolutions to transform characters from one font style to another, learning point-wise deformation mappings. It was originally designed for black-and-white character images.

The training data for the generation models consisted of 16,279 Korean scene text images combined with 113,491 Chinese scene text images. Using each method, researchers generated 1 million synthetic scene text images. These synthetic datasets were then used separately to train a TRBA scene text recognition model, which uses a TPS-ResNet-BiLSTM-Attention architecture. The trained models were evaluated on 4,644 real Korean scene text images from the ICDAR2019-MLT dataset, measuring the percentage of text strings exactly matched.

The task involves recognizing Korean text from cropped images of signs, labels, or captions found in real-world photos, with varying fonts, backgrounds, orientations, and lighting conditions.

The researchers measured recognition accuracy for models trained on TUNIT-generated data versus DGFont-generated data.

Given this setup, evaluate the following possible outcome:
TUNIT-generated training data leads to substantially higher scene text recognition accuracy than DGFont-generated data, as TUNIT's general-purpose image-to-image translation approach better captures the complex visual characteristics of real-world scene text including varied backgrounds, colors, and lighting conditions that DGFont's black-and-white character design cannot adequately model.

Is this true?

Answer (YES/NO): NO